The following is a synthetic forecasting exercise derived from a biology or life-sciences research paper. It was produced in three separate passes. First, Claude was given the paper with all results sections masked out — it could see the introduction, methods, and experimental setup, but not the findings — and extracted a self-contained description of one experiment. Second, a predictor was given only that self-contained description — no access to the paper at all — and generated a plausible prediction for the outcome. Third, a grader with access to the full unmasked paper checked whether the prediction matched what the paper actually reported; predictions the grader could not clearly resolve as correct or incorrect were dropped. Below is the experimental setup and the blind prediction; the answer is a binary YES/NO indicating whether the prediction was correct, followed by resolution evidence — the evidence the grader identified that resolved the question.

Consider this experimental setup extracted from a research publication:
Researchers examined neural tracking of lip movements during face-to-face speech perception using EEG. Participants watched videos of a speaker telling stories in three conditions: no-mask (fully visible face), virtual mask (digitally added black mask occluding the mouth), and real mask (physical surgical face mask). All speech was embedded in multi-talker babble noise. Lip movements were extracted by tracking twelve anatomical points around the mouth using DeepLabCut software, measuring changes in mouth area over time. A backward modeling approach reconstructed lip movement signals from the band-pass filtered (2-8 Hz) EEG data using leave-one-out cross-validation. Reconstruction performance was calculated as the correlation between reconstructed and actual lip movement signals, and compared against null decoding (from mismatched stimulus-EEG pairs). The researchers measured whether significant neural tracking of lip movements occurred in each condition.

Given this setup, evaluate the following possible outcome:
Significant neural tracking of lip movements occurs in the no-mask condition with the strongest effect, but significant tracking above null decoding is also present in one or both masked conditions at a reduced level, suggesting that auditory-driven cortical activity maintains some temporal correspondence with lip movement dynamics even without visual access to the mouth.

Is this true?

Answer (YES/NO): NO